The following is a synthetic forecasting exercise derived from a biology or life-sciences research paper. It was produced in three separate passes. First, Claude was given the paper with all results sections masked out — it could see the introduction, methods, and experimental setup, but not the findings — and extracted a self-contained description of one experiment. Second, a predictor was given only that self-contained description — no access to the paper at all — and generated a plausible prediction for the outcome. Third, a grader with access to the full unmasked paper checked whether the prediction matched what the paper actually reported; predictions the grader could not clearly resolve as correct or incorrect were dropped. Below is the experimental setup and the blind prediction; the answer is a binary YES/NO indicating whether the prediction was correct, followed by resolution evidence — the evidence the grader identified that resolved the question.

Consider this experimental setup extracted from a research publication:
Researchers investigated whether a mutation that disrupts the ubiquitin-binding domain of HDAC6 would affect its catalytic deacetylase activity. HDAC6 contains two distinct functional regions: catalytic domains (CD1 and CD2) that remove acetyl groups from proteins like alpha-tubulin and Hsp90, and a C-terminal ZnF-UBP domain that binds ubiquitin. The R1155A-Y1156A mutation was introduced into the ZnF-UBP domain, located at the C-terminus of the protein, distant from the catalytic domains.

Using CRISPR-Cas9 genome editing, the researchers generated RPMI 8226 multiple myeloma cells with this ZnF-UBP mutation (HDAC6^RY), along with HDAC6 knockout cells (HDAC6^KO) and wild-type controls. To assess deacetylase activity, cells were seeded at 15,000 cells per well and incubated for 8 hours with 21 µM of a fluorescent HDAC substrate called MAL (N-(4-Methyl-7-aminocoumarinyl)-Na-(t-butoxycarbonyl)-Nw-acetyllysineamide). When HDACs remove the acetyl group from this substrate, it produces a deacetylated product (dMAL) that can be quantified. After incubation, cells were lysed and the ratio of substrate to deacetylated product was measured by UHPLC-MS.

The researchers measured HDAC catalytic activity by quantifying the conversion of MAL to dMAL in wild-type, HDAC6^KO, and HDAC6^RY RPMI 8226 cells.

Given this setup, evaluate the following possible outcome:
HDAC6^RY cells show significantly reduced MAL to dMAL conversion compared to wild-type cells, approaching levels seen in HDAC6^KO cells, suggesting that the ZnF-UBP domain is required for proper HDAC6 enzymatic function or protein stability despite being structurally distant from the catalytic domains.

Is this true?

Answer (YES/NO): NO